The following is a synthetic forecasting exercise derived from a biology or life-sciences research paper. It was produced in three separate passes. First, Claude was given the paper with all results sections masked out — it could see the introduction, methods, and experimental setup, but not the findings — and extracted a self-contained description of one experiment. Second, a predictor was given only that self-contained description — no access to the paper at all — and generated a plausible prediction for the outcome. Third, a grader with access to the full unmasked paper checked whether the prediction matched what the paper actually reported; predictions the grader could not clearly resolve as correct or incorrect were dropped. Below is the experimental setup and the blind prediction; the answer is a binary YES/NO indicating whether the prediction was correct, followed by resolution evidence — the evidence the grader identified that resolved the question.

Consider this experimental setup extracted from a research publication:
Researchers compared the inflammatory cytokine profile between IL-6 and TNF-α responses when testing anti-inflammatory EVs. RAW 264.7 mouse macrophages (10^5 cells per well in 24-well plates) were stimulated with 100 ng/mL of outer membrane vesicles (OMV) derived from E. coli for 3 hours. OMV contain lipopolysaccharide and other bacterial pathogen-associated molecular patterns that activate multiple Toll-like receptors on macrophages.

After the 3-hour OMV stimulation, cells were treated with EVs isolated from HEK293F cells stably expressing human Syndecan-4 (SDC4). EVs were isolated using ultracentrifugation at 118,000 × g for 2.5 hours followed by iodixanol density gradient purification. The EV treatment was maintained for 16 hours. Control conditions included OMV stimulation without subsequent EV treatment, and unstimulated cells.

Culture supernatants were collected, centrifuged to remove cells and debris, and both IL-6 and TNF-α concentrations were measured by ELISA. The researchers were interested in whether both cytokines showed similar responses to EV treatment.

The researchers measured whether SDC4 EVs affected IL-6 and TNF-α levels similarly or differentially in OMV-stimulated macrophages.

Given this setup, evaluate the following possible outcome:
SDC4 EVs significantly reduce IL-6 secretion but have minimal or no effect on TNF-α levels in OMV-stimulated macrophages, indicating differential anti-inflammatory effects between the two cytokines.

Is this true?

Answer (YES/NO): NO